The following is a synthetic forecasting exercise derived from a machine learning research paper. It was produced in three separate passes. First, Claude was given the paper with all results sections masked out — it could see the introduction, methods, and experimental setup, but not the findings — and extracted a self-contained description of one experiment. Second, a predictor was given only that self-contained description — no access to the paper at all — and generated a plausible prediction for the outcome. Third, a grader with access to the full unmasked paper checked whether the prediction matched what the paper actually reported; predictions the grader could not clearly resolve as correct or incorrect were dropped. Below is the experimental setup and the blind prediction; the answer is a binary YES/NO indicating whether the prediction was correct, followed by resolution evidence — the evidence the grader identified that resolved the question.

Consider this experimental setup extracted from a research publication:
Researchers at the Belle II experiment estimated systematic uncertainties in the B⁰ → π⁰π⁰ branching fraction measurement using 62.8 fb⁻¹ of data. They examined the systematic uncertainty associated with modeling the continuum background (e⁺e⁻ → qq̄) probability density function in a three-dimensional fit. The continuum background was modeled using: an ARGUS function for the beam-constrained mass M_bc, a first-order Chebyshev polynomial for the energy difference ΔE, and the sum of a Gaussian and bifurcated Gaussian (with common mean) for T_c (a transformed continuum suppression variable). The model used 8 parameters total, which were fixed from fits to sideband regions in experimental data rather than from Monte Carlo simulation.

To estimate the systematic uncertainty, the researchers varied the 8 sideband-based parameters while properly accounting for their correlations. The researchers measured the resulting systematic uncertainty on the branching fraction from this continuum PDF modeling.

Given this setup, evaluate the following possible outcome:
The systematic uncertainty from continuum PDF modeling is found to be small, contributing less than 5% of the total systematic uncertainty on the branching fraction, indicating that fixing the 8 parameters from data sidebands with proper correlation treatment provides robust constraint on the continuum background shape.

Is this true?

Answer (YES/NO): NO